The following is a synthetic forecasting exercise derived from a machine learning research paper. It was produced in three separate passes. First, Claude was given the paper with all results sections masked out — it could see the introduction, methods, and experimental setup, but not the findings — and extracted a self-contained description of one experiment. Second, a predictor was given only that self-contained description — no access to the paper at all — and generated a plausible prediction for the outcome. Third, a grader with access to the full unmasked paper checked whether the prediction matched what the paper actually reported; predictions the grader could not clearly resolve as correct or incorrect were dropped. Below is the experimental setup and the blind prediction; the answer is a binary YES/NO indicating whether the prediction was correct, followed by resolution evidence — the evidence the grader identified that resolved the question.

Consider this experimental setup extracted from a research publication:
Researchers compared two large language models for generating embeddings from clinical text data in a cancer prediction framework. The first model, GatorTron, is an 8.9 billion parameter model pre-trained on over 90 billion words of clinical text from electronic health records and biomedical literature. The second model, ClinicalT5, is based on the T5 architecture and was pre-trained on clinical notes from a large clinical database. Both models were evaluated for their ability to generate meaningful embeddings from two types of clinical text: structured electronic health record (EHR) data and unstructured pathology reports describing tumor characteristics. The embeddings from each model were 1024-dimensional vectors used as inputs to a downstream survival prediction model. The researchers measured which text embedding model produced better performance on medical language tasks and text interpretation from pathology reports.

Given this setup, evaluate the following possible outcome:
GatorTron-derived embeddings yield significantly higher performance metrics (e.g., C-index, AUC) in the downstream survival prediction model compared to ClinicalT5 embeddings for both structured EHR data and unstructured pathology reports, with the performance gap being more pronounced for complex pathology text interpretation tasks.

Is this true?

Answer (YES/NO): NO